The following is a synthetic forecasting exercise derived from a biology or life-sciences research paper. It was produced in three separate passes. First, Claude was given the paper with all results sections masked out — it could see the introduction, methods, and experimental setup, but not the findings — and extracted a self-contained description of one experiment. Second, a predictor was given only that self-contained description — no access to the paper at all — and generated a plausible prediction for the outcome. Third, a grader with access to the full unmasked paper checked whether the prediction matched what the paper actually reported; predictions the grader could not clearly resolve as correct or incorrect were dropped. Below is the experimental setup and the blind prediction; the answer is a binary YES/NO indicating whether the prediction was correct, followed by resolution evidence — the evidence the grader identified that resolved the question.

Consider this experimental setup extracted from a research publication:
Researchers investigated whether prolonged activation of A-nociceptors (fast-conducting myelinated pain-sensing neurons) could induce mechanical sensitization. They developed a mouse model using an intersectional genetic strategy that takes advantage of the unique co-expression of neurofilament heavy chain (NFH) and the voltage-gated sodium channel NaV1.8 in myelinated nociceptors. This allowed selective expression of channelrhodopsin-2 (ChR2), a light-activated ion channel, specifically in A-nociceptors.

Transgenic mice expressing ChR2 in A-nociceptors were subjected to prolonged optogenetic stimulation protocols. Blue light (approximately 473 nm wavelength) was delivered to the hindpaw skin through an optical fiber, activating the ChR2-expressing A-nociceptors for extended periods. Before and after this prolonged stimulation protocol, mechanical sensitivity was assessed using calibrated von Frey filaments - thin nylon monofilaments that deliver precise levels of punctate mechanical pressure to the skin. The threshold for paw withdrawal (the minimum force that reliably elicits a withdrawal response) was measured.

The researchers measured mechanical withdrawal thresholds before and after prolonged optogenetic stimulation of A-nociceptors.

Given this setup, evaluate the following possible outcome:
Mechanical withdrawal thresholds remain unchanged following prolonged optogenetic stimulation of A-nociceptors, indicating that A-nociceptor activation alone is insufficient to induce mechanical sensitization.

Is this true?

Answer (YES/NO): NO